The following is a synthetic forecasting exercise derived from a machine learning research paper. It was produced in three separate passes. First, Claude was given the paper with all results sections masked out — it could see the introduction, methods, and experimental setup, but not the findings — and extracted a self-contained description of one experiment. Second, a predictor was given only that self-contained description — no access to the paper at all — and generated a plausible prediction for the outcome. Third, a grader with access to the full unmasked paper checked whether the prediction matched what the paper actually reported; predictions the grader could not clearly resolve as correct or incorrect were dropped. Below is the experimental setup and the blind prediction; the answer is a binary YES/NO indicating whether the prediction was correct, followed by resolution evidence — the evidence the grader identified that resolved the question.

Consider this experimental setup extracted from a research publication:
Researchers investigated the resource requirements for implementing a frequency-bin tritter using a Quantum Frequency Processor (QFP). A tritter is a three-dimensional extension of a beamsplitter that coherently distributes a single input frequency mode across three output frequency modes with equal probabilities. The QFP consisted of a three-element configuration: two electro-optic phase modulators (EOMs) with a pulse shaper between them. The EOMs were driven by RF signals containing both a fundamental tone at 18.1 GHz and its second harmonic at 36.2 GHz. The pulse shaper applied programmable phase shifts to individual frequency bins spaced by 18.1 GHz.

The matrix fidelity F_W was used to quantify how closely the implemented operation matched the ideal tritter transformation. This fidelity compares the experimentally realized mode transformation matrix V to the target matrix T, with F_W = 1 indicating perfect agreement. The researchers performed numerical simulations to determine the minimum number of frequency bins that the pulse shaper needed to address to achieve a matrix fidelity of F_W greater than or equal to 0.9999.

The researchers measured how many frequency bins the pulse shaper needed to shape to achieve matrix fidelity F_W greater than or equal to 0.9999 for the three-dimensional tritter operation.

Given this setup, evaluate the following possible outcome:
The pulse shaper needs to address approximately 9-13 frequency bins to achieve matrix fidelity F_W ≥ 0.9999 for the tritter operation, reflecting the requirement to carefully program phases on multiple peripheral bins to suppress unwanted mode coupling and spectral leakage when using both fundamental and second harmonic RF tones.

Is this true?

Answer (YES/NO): YES